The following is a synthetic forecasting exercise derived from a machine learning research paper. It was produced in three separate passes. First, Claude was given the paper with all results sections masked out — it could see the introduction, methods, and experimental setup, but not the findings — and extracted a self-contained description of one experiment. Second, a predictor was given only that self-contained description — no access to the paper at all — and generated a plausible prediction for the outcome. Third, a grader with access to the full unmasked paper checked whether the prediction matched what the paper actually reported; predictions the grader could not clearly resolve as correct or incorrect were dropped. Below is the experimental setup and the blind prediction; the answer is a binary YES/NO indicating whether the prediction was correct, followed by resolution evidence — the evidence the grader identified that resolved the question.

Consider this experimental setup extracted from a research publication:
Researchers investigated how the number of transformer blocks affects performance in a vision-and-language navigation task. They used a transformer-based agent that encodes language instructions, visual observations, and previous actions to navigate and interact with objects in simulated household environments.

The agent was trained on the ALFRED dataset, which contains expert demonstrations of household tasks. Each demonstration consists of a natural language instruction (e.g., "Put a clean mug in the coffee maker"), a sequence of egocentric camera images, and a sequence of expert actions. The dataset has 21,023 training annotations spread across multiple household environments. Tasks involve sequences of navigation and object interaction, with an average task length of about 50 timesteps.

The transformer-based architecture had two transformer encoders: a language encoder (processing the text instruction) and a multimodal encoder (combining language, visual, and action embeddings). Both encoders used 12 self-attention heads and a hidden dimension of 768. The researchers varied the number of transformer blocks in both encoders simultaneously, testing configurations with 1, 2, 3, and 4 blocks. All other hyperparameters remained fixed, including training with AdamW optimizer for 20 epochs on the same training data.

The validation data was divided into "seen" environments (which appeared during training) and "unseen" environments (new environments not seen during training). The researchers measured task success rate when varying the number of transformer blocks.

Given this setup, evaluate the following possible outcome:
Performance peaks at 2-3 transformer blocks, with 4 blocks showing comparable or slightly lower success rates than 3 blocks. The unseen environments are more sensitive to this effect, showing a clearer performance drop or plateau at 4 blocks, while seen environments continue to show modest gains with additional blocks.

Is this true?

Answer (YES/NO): NO